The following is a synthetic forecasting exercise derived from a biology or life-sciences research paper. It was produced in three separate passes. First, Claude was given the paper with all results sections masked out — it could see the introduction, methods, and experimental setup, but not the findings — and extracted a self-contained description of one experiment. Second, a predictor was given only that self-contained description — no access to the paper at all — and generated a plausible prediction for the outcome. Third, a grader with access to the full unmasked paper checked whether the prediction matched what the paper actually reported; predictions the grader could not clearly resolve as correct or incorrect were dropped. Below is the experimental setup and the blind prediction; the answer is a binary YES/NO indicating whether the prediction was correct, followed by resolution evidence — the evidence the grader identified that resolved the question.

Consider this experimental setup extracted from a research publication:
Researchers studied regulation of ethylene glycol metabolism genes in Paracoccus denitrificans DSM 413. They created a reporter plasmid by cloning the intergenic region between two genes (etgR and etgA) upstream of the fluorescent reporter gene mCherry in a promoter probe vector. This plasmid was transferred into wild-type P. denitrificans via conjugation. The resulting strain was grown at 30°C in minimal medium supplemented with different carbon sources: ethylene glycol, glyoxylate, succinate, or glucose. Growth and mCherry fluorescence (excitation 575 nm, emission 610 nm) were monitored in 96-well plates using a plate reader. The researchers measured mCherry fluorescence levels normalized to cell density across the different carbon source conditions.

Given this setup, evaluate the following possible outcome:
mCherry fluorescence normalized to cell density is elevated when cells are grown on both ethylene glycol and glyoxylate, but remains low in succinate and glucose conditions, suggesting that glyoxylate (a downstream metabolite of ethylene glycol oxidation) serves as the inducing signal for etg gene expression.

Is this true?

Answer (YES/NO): NO